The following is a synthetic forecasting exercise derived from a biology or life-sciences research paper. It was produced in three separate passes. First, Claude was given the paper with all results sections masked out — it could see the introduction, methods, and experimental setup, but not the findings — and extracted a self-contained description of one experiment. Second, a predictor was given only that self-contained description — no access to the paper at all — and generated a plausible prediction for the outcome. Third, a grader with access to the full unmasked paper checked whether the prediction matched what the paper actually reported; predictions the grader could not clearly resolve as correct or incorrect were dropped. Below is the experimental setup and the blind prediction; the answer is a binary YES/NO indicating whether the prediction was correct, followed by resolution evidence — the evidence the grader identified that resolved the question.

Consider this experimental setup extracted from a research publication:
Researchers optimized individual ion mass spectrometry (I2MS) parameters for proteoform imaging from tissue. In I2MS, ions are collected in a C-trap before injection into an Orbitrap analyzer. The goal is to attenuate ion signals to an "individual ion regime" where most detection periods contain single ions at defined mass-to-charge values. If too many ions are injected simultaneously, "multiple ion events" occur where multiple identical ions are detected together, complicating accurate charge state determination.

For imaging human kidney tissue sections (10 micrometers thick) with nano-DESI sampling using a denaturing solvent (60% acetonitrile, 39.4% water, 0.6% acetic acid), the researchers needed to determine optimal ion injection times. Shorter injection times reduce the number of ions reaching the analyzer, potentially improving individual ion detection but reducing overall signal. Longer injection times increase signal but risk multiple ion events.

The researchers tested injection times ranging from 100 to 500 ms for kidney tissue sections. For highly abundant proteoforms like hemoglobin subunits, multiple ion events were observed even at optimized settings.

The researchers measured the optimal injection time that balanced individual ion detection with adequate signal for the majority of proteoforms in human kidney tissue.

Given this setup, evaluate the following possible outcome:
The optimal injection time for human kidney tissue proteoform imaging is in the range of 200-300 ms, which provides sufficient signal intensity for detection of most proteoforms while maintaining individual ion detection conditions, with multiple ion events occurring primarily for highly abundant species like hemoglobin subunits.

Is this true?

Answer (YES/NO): YES